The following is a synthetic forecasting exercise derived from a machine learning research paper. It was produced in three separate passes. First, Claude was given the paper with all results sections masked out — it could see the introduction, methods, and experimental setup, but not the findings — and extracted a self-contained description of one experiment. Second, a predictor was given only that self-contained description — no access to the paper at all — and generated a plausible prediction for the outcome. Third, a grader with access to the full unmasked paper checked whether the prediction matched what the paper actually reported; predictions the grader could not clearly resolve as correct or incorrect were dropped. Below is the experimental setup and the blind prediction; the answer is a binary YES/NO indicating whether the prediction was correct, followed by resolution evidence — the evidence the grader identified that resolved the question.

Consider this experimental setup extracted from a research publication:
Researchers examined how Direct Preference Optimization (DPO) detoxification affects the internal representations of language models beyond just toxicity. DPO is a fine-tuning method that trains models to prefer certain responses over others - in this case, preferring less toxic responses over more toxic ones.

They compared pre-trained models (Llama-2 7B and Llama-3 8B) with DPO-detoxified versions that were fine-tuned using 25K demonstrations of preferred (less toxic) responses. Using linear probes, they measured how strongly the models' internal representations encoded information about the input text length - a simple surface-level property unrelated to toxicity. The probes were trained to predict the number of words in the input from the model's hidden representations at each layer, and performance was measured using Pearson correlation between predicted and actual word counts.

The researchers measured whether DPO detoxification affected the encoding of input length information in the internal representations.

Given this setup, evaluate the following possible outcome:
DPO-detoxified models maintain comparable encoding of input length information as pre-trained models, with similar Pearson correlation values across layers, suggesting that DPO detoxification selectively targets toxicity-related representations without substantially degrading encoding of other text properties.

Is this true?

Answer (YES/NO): NO